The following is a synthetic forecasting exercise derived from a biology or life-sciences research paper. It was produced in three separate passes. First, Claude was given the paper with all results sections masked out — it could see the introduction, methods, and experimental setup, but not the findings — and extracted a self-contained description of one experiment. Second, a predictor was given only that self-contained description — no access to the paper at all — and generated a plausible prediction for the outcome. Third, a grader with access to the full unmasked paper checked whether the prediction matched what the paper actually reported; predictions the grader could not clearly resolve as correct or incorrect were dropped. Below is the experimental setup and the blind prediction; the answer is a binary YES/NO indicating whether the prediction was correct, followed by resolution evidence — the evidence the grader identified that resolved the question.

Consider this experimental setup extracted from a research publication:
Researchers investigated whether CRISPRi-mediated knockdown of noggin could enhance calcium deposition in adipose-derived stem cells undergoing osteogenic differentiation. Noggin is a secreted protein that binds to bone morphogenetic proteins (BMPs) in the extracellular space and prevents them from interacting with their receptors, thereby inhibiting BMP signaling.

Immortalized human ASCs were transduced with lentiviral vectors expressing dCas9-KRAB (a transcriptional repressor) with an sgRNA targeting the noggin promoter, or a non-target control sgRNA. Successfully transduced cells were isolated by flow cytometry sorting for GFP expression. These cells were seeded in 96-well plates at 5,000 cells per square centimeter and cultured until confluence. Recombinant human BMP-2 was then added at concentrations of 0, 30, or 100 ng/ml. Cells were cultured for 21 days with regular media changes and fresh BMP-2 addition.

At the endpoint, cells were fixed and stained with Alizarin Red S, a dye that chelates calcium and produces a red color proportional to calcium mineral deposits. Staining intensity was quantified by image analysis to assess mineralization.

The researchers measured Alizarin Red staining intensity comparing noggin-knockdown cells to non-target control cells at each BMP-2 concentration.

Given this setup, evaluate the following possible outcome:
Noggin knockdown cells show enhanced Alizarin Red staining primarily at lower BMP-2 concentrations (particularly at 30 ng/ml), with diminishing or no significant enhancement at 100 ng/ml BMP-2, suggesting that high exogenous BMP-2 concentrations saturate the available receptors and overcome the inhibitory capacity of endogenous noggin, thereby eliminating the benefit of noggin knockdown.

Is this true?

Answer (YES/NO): NO